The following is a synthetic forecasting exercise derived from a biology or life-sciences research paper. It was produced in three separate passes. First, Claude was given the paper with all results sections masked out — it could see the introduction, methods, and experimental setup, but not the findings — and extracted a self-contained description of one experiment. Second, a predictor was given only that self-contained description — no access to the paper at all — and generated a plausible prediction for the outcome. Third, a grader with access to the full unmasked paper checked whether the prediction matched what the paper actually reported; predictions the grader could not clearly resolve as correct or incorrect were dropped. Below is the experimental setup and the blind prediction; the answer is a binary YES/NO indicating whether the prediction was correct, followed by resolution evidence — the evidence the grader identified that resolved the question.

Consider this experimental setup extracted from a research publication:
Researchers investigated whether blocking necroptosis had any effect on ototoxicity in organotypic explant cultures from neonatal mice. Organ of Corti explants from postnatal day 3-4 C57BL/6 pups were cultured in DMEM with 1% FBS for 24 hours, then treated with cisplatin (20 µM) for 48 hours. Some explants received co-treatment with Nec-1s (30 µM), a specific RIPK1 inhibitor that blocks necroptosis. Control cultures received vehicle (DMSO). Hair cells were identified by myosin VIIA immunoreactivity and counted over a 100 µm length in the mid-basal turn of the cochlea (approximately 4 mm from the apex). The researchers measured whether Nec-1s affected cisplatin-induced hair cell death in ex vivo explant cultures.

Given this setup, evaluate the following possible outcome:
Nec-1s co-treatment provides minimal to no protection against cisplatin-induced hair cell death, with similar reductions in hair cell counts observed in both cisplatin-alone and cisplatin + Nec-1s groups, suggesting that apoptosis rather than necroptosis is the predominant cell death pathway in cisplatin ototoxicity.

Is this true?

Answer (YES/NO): YES